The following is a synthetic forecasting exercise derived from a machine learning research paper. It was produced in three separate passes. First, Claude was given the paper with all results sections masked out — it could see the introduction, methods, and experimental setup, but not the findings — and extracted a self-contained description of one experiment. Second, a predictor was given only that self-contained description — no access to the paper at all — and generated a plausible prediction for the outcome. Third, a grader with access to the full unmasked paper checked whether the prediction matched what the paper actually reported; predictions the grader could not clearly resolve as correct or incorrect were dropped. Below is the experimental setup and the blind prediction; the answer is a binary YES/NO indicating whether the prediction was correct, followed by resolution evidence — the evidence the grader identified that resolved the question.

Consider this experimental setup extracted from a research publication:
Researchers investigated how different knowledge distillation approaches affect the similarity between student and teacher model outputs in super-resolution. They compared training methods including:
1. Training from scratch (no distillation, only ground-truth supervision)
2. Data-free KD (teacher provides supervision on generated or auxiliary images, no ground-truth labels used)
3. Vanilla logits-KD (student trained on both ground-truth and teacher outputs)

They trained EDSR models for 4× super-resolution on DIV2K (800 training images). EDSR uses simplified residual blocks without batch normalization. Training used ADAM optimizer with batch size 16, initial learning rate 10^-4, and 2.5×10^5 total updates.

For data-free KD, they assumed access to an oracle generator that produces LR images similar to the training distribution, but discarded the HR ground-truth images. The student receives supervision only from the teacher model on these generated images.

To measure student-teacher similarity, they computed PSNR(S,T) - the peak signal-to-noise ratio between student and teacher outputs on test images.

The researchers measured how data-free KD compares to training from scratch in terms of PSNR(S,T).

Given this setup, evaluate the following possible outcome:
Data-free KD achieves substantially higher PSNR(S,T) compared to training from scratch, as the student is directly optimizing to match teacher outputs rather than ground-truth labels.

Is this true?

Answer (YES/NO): NO